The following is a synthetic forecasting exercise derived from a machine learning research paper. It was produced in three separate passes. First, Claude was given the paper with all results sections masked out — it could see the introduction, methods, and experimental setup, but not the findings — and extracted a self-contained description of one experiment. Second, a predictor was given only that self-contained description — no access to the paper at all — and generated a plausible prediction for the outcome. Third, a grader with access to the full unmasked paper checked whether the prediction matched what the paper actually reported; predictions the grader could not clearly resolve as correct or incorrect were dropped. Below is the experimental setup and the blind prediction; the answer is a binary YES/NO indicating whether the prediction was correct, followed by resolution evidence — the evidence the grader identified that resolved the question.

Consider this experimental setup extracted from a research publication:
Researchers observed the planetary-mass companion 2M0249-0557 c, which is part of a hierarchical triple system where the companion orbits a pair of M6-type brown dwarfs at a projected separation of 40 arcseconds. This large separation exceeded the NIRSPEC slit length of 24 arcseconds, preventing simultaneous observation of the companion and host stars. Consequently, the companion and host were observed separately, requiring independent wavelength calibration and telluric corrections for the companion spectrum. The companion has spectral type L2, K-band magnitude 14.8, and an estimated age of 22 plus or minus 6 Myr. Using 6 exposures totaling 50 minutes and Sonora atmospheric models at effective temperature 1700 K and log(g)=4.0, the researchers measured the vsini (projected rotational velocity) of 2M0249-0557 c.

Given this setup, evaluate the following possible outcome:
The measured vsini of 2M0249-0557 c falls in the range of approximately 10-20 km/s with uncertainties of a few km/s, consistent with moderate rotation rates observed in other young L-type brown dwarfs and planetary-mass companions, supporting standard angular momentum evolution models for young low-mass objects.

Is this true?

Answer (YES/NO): YES